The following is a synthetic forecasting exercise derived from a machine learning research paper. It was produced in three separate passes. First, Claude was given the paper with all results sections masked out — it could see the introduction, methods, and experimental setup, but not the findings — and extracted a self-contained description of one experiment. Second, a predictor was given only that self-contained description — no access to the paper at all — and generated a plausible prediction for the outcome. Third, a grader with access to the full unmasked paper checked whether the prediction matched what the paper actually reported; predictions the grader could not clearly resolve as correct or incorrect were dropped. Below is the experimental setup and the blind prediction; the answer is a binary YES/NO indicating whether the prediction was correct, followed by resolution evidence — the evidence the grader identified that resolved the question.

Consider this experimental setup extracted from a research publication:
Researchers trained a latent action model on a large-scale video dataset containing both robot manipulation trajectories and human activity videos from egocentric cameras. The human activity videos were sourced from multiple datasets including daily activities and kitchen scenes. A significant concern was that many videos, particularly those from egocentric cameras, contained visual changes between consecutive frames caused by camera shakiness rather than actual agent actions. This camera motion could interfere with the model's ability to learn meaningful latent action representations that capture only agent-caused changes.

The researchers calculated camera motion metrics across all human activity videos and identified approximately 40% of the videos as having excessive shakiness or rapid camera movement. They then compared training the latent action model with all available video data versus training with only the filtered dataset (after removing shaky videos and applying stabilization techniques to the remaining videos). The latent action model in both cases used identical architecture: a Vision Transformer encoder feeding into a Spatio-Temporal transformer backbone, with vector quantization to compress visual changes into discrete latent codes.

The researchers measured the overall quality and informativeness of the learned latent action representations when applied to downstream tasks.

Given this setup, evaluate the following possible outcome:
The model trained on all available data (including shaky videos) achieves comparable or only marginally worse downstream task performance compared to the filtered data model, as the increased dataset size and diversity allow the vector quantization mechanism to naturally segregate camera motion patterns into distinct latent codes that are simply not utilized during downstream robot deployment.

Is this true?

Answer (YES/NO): NO